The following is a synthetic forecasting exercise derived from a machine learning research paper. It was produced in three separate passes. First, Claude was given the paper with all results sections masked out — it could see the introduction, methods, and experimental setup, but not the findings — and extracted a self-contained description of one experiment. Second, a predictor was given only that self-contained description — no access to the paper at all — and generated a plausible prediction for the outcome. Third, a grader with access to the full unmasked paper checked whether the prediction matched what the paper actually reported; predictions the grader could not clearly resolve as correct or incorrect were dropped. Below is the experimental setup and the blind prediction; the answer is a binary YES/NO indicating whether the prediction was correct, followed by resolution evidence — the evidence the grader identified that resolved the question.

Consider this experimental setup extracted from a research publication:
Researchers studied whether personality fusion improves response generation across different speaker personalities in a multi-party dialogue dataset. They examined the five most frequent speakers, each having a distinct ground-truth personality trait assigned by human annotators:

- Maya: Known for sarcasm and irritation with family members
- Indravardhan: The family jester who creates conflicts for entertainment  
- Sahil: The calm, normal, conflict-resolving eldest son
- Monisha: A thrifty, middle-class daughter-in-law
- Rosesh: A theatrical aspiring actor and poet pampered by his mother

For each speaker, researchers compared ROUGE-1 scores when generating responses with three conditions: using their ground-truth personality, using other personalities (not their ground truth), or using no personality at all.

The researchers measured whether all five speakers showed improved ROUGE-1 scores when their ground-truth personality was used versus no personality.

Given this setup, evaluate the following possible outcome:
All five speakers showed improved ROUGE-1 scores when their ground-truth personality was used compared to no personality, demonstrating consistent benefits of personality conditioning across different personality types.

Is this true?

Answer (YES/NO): NO